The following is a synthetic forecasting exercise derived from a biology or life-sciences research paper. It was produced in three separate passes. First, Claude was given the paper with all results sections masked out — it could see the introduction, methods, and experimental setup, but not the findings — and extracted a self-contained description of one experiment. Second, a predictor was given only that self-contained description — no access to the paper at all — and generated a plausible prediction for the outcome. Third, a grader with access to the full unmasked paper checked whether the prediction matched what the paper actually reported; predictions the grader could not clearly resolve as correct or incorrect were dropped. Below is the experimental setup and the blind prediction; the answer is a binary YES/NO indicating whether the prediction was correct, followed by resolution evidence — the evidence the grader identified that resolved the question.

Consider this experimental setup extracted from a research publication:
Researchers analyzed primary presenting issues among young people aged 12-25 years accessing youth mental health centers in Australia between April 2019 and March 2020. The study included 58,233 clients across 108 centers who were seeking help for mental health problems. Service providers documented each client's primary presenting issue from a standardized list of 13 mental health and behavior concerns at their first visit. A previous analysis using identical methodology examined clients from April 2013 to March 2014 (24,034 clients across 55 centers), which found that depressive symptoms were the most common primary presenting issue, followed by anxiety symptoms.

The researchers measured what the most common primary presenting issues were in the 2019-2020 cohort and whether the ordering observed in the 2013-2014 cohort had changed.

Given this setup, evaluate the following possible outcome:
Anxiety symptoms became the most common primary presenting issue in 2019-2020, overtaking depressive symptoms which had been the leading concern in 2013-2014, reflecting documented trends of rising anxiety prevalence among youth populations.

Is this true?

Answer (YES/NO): YES